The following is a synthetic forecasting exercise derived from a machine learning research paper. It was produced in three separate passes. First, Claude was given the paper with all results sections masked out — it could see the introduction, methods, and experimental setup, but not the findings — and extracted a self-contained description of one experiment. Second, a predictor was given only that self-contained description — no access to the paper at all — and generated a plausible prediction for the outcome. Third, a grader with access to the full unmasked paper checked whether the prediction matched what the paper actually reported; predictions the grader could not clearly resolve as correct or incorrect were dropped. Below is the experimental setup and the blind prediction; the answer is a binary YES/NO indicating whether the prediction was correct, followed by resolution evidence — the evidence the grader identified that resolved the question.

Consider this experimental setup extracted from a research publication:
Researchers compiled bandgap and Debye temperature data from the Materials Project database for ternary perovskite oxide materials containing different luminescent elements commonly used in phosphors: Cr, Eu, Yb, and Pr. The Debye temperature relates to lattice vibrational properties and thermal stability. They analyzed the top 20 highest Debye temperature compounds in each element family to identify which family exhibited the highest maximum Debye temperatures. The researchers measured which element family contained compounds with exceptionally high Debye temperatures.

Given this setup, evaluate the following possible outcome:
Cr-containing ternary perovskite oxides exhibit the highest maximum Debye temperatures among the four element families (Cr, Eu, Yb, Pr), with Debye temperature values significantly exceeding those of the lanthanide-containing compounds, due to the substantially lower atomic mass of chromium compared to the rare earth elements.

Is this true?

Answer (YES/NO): YES